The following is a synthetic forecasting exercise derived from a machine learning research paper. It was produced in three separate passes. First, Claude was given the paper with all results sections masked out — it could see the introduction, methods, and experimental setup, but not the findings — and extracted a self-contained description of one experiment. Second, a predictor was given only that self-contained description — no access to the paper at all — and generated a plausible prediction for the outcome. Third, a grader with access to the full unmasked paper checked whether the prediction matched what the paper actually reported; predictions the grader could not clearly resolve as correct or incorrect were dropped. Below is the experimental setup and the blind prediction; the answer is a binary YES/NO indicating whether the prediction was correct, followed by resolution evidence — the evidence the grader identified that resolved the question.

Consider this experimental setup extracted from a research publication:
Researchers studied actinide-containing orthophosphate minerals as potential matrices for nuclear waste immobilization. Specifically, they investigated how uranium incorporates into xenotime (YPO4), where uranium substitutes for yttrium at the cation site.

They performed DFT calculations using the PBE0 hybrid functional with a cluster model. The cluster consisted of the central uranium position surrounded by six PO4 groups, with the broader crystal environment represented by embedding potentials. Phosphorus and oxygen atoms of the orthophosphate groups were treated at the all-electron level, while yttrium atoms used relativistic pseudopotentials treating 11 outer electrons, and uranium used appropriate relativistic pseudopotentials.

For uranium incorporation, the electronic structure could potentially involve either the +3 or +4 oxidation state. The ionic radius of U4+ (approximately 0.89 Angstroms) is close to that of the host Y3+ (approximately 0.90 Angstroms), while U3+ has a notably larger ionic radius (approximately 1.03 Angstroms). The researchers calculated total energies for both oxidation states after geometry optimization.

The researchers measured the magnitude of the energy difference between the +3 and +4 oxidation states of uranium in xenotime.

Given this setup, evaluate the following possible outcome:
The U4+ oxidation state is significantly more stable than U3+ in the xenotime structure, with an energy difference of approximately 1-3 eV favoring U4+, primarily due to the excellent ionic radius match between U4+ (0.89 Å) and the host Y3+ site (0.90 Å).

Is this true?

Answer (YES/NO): NO